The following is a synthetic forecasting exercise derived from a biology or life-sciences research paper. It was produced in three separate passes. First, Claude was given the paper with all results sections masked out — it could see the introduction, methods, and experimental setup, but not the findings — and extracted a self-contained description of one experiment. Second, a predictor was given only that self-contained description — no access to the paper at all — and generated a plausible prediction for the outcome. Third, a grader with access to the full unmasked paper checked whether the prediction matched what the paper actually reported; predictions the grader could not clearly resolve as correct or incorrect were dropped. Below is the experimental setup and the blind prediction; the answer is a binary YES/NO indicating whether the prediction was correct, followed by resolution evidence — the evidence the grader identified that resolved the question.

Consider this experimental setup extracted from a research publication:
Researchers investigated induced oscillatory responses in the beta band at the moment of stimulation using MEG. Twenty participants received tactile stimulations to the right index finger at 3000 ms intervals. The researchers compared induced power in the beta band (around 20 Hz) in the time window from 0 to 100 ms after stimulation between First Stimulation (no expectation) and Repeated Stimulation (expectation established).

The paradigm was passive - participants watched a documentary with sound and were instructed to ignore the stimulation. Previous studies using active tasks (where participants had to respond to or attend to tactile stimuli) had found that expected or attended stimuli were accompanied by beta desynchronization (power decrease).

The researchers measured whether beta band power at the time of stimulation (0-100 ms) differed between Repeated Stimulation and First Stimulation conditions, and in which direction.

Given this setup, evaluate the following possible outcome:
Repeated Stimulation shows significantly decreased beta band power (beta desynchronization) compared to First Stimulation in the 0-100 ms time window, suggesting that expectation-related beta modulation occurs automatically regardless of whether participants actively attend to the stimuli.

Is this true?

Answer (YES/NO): NO